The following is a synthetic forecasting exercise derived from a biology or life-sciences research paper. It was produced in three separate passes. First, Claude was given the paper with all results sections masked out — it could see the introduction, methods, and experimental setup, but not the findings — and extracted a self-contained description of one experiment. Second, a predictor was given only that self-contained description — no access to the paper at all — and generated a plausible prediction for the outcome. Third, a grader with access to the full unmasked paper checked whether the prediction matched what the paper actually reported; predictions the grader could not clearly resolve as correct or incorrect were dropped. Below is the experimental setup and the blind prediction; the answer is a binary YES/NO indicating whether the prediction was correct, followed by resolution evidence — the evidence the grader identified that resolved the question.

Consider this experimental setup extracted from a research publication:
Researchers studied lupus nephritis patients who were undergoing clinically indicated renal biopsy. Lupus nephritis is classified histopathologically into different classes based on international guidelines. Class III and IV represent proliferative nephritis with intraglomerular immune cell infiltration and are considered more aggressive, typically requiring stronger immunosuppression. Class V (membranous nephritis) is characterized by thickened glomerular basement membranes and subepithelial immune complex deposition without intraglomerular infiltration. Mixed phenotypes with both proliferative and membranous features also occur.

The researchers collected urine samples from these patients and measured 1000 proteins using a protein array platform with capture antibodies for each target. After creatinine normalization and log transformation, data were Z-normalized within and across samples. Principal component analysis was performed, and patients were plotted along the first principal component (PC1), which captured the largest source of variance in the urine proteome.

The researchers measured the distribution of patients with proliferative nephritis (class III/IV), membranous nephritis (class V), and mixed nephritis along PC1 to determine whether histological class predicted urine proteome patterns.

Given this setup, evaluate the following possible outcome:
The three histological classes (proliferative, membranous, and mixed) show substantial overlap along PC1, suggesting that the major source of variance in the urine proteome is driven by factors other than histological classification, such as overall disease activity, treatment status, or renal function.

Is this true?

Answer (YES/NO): NO